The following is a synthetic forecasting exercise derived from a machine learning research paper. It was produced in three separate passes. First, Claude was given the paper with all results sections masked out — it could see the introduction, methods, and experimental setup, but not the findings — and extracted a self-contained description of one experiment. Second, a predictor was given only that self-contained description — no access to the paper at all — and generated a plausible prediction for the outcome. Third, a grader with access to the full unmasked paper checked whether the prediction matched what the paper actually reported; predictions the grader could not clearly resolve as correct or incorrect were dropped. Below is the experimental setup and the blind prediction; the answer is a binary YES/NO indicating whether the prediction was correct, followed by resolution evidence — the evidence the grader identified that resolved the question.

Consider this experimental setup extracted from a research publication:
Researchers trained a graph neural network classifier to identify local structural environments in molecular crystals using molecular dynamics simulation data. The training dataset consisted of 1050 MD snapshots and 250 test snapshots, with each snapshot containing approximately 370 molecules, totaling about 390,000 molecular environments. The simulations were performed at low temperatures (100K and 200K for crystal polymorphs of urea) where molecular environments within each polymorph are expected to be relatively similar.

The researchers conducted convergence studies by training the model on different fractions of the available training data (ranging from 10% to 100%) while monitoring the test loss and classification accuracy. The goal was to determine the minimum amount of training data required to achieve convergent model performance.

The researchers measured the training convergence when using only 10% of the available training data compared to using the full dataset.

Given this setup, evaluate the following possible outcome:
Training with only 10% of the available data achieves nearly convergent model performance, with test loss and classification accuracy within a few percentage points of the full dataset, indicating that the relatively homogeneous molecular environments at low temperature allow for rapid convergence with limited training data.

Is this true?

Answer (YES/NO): YES